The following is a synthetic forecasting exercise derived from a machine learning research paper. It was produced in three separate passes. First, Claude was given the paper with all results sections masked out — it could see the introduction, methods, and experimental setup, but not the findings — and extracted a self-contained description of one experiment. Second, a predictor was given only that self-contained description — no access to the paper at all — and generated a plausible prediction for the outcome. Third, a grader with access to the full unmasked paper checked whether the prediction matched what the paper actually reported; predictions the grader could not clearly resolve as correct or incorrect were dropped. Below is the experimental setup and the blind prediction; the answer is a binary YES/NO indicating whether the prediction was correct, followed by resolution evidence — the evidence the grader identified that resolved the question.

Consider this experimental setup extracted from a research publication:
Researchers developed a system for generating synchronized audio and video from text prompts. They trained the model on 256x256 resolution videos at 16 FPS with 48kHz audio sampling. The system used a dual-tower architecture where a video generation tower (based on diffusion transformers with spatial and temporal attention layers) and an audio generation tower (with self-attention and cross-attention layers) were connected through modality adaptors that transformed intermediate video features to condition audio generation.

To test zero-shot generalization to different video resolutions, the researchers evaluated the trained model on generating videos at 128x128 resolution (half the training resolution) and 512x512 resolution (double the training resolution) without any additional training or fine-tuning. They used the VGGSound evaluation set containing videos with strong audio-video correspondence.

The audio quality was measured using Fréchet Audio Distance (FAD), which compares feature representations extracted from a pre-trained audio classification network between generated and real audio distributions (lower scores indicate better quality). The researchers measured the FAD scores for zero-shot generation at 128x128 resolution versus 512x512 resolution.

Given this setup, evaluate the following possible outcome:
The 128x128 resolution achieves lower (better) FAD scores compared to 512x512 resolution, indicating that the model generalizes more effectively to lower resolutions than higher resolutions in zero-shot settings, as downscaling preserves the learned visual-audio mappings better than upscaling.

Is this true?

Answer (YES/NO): NO